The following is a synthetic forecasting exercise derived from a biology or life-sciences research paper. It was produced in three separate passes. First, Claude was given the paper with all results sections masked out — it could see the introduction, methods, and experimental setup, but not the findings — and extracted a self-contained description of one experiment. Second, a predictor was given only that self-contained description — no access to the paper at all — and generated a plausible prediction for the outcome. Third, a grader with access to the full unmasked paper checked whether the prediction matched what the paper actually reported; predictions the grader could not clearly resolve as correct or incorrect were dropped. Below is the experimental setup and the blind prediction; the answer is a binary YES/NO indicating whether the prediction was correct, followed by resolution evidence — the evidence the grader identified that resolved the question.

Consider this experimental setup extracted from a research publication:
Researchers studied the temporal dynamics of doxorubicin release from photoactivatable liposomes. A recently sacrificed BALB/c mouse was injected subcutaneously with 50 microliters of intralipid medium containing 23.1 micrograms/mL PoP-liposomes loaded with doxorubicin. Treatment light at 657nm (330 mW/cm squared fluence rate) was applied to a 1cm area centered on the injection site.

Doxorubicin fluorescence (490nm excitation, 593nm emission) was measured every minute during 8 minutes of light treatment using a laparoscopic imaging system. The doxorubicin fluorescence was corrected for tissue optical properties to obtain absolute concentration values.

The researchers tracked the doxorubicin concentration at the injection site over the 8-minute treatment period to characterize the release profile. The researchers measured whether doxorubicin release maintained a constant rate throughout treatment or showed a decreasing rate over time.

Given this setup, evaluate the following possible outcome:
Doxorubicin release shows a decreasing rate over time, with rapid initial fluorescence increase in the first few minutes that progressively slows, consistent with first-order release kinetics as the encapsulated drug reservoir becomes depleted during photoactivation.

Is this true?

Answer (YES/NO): YES